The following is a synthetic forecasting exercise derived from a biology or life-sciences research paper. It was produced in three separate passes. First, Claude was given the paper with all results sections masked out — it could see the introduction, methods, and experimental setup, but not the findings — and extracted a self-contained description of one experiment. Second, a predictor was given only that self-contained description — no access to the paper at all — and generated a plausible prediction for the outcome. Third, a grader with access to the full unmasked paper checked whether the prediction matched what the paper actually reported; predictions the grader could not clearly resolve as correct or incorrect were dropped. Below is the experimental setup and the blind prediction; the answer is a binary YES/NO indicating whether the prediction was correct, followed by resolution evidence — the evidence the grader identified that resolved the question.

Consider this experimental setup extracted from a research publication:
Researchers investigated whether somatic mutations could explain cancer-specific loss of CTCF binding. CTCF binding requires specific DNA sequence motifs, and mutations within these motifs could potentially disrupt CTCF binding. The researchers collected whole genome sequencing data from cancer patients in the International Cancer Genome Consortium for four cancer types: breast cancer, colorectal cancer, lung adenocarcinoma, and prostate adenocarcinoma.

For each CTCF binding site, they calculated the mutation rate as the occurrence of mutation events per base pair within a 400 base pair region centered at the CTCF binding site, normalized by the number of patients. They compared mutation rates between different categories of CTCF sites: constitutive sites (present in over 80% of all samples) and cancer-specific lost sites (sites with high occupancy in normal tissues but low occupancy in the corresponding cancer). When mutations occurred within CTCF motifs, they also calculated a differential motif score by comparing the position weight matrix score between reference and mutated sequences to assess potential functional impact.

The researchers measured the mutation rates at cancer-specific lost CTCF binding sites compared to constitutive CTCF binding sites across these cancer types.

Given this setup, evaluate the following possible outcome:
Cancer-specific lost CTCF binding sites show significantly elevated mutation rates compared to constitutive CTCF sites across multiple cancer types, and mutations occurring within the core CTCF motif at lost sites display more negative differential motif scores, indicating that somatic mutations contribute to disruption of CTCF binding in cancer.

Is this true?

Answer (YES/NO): NO